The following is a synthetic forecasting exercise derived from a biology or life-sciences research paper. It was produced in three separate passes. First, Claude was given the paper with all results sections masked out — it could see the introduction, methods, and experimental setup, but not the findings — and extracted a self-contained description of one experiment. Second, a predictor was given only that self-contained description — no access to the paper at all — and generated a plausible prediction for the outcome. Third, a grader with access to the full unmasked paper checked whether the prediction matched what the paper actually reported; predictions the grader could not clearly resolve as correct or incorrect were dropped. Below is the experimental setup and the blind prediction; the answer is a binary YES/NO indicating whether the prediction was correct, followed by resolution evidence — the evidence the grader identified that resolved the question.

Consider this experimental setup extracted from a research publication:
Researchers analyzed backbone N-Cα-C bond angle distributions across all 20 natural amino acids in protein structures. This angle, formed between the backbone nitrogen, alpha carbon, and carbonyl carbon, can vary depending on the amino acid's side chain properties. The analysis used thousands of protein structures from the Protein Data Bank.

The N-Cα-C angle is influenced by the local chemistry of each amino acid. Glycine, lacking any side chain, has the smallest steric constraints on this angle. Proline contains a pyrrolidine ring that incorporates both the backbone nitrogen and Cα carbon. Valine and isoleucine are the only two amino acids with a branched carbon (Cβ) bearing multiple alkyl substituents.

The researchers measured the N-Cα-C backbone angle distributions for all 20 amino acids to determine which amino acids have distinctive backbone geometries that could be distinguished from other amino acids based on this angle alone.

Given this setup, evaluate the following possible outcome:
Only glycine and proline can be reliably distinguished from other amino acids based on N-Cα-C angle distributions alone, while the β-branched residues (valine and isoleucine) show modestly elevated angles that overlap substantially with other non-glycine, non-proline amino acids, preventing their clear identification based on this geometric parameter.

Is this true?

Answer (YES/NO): NO